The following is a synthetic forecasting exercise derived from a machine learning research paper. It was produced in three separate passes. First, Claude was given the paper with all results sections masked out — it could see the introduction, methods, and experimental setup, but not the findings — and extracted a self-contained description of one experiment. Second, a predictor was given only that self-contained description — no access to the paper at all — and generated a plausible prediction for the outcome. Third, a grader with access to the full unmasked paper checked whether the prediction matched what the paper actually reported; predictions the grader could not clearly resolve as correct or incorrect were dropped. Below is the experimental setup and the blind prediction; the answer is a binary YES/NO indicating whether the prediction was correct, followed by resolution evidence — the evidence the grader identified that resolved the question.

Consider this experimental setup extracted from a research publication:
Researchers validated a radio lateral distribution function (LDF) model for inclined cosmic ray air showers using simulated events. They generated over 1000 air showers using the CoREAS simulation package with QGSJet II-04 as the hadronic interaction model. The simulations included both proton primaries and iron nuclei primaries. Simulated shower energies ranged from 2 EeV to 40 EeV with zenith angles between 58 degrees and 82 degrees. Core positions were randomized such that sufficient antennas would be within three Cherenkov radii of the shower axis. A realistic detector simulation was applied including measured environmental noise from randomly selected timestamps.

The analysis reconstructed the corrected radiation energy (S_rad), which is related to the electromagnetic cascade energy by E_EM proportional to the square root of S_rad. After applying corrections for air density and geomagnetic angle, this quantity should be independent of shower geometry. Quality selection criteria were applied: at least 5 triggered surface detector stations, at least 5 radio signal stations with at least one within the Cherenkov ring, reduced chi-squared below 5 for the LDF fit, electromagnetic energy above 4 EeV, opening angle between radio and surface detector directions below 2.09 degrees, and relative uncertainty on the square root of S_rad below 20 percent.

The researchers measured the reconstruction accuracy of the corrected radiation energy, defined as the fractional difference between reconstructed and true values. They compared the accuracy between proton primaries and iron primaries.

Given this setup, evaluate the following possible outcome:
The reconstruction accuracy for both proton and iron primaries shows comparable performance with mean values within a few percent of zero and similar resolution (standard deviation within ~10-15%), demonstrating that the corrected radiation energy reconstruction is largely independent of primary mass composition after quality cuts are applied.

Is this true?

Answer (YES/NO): YES